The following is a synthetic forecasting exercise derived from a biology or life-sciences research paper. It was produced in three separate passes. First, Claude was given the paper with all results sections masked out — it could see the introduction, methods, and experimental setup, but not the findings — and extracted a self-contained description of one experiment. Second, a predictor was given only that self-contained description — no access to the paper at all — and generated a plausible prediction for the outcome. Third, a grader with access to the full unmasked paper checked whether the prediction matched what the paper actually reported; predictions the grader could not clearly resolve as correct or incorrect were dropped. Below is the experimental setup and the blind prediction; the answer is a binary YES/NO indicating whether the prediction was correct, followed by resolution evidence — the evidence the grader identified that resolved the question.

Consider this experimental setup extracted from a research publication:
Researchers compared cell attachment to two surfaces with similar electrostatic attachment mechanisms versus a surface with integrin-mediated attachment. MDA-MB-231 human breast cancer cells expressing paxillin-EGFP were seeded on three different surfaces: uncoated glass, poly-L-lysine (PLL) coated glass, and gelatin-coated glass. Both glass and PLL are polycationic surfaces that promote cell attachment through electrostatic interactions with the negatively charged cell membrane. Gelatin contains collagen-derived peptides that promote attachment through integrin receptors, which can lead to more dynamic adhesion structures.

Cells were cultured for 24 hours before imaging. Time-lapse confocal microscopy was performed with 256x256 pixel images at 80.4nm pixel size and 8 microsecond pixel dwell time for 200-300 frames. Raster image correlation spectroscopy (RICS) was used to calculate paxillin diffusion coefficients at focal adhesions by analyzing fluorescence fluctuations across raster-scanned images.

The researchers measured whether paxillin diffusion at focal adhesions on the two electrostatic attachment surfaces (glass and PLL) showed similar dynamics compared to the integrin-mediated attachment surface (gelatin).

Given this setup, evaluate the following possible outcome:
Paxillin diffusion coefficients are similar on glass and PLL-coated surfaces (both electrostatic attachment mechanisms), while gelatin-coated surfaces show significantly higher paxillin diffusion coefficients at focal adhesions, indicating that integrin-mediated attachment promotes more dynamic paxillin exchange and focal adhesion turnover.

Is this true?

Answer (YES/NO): NO